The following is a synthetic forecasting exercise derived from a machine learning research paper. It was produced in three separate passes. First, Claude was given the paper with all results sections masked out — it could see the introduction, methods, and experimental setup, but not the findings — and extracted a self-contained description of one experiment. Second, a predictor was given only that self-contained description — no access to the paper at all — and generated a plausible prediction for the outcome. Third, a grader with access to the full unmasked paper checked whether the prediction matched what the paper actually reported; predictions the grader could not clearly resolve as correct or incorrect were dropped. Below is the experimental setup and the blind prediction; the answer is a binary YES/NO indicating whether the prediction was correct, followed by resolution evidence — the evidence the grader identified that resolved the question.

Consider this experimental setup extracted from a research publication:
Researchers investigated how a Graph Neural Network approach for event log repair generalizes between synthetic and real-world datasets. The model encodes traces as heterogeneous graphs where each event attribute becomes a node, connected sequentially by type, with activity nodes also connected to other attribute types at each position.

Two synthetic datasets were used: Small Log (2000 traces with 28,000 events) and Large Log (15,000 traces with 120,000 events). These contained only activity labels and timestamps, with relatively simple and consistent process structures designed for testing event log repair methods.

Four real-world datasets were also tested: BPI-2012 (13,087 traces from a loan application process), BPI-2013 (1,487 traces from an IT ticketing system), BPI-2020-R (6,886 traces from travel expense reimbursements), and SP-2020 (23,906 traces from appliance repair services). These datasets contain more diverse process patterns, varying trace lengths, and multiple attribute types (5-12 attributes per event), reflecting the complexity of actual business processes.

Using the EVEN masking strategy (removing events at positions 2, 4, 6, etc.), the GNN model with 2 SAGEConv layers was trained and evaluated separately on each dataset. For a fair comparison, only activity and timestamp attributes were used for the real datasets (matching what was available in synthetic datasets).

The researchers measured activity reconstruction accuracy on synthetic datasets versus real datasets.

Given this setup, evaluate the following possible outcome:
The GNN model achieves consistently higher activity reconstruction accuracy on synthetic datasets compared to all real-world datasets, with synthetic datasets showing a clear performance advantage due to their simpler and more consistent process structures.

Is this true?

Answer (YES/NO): NO